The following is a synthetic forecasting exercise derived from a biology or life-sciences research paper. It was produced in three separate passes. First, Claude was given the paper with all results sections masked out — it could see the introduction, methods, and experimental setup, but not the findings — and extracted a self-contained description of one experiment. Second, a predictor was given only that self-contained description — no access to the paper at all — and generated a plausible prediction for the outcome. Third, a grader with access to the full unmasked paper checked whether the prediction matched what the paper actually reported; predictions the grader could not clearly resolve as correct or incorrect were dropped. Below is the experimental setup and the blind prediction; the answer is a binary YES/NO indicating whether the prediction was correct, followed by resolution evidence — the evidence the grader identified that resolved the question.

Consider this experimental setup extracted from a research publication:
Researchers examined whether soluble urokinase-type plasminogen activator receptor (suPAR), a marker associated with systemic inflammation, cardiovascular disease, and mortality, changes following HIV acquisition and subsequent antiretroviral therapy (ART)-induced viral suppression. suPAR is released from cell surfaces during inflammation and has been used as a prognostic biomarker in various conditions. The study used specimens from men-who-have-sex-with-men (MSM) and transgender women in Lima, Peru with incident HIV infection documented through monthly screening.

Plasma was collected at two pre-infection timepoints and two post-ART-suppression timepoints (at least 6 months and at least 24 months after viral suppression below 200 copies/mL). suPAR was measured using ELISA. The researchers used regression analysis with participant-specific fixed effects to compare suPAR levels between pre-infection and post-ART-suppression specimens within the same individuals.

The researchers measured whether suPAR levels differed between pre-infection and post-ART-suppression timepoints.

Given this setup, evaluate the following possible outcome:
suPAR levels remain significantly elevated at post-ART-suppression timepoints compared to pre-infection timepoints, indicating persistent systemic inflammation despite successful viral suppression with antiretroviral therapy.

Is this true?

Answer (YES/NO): NO